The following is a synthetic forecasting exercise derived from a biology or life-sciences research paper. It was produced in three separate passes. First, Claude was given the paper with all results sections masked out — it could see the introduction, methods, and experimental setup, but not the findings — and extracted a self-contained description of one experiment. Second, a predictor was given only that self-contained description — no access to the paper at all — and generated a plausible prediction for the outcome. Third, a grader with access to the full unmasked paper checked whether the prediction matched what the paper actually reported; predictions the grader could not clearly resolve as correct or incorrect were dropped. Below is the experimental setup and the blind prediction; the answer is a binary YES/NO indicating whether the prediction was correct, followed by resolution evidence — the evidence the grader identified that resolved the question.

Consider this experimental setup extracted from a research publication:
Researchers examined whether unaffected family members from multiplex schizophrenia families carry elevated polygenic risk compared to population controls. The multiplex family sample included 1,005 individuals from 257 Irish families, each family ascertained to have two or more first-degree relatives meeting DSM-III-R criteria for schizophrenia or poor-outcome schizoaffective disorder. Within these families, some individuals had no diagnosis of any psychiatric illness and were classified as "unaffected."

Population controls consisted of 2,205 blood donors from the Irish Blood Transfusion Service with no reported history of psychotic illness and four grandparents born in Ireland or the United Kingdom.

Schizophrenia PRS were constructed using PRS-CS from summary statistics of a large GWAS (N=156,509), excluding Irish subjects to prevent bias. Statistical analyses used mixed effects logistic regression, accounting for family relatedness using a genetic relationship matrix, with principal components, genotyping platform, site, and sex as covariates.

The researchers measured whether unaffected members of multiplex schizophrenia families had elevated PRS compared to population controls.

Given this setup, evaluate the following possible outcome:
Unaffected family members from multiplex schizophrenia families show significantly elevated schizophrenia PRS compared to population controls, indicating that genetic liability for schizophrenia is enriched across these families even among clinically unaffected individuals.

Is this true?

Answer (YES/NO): YES